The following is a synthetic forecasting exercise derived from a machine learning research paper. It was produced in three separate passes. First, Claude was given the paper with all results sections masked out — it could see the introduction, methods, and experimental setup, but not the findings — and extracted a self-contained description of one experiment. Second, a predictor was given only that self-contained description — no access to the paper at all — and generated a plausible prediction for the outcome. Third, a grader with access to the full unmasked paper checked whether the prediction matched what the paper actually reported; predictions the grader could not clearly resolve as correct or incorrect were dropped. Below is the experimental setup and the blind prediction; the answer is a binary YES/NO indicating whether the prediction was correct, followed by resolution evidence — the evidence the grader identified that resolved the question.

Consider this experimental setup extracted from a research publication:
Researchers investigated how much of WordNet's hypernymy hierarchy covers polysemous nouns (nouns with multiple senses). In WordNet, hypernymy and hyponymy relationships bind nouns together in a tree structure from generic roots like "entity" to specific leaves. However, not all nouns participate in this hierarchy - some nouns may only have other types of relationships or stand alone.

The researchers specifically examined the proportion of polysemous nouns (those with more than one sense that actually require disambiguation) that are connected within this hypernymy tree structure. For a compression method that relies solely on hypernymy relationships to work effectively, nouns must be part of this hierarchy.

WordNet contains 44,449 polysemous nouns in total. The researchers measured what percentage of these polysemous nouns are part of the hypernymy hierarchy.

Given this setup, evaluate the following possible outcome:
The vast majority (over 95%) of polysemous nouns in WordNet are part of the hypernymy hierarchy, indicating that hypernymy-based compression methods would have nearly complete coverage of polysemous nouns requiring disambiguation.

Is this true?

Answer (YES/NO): NO